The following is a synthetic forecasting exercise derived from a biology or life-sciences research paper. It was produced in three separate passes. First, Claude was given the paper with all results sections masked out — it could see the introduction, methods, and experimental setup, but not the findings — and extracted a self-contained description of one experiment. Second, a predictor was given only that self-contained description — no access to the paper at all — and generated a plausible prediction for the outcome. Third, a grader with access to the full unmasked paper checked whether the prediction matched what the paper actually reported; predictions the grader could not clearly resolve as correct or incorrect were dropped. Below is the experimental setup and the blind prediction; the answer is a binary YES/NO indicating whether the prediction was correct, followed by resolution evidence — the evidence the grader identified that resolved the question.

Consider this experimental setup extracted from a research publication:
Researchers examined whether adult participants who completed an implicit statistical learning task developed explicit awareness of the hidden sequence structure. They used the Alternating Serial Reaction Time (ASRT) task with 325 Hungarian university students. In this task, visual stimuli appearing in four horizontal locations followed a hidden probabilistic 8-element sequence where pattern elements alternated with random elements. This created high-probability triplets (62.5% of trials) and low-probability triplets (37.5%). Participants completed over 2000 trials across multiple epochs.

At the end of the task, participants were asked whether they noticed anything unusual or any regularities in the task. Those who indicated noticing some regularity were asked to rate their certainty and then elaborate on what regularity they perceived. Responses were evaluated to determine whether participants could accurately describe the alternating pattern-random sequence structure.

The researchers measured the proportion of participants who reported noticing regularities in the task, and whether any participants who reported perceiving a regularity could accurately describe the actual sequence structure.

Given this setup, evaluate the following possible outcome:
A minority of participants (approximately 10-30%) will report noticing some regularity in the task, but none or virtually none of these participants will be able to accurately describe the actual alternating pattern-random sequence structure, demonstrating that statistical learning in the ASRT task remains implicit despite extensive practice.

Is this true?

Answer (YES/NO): NO